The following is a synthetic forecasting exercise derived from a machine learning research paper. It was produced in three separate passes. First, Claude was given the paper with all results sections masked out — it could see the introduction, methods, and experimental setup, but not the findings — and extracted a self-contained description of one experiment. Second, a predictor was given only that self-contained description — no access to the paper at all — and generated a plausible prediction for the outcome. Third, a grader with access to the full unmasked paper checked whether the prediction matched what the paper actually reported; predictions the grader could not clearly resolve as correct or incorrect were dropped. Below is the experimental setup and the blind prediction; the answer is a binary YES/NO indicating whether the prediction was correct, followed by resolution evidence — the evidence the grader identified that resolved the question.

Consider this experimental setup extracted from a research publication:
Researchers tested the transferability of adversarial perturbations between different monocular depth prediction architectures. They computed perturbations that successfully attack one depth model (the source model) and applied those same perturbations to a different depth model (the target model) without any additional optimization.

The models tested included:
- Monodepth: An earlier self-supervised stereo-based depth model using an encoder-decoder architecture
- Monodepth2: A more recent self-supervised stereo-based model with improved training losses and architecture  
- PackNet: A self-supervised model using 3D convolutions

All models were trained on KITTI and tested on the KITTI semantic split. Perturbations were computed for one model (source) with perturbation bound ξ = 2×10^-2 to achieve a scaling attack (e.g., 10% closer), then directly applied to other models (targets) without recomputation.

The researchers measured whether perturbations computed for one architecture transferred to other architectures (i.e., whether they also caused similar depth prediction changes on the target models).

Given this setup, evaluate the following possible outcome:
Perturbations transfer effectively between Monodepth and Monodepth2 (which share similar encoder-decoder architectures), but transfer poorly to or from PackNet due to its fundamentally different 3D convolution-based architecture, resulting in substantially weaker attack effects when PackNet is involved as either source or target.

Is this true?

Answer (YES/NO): NO